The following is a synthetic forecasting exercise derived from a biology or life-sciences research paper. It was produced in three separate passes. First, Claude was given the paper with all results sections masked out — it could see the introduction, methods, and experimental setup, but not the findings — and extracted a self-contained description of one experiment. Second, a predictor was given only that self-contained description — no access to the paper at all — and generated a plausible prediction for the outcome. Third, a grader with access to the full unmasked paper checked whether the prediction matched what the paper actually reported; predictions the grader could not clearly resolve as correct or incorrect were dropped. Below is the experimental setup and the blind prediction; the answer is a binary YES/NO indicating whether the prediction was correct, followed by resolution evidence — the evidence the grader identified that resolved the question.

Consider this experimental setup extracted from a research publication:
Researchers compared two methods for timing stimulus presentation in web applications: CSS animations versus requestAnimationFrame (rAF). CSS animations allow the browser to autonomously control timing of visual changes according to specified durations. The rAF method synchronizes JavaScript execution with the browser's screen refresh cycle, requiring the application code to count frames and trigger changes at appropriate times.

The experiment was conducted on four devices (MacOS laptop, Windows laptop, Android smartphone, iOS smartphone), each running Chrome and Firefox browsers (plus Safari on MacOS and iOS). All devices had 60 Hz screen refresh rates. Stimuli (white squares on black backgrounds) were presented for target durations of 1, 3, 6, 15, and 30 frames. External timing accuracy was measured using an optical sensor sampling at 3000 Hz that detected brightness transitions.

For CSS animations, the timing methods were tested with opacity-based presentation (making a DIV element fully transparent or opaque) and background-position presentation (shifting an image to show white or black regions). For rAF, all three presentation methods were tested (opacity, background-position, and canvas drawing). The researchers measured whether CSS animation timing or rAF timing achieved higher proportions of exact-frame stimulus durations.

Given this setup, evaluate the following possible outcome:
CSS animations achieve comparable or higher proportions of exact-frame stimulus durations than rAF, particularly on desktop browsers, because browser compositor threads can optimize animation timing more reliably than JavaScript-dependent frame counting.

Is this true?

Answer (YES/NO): NO